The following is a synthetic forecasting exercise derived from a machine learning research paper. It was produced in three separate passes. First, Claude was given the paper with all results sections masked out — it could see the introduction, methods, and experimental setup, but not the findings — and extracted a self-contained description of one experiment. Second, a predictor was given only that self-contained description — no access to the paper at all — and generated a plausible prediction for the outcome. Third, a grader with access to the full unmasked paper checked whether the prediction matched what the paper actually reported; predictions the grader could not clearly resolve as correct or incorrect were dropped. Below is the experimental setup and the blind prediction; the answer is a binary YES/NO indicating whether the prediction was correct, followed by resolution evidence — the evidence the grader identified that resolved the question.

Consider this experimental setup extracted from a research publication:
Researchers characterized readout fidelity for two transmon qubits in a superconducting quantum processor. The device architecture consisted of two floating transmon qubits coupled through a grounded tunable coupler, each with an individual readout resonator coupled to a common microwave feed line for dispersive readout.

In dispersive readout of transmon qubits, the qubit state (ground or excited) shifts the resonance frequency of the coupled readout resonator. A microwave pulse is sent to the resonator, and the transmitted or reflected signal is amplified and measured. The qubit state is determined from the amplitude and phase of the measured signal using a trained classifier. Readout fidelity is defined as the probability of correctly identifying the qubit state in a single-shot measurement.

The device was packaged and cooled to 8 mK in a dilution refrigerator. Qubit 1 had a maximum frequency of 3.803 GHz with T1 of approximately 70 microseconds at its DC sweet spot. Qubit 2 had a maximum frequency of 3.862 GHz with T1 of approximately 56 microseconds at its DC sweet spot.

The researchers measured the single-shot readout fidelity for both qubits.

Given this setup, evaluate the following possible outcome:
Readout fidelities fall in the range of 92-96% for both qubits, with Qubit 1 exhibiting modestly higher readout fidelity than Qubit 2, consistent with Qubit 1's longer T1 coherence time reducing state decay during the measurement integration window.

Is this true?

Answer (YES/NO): NO